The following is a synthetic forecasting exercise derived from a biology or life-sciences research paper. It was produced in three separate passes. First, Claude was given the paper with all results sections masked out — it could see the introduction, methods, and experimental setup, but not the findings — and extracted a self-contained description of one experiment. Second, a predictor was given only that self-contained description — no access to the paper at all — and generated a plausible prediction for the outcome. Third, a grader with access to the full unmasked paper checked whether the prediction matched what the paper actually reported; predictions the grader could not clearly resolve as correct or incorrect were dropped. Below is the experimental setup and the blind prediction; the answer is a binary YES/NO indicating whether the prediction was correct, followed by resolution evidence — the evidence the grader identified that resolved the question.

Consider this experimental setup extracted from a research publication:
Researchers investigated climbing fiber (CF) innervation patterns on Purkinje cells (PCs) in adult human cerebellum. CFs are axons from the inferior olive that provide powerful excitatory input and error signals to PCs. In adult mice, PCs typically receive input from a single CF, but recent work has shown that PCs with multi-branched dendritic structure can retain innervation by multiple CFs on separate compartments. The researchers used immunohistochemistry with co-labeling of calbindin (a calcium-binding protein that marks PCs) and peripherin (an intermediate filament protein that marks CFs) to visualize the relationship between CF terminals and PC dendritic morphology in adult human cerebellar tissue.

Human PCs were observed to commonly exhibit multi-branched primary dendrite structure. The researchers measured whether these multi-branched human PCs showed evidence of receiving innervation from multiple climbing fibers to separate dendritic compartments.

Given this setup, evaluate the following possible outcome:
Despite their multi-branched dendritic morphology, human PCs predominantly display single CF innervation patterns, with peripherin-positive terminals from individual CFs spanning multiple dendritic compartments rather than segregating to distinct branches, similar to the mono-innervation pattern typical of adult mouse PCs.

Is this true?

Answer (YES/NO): NO